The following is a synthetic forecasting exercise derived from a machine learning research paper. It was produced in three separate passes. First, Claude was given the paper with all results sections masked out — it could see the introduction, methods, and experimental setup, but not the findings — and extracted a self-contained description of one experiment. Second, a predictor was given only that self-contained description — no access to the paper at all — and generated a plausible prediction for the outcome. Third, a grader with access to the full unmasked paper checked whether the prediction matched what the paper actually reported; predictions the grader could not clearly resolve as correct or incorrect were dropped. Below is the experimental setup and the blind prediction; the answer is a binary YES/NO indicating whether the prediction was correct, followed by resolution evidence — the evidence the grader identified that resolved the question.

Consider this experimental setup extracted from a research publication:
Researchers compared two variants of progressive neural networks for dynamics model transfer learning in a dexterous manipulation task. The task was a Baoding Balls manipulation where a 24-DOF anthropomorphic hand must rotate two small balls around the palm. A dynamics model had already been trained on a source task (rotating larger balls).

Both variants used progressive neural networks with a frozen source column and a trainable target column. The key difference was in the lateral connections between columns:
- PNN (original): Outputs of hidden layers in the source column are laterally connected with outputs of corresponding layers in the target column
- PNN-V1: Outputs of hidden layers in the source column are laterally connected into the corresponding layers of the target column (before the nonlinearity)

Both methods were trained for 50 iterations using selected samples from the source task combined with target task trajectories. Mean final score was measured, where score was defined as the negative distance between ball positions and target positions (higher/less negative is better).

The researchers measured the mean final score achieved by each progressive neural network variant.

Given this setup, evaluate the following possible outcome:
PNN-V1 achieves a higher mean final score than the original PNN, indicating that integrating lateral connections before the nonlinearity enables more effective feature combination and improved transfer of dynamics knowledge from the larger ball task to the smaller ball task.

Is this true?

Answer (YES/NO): YES